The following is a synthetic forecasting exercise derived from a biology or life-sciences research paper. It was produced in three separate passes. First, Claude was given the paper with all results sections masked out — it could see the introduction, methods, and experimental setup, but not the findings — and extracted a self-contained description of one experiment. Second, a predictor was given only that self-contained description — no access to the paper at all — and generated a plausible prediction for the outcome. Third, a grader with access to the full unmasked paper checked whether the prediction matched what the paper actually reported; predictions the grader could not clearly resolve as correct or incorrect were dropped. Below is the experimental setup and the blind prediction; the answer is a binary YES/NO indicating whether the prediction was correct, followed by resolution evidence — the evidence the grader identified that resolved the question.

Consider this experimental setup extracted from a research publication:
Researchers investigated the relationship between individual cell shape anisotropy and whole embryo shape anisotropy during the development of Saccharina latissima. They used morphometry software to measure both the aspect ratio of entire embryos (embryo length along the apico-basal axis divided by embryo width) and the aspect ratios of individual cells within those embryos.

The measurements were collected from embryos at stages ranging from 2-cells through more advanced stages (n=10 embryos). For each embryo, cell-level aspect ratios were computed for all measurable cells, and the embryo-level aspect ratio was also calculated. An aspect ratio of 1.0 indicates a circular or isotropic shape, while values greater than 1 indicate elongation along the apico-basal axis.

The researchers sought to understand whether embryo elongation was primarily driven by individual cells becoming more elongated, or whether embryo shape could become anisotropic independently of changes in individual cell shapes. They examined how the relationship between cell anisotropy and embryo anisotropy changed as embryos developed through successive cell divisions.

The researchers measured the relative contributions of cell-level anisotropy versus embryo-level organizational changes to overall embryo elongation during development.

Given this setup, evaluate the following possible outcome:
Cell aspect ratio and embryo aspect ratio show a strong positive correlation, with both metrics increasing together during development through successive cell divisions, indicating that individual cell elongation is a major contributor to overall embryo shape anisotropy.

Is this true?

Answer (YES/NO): NO